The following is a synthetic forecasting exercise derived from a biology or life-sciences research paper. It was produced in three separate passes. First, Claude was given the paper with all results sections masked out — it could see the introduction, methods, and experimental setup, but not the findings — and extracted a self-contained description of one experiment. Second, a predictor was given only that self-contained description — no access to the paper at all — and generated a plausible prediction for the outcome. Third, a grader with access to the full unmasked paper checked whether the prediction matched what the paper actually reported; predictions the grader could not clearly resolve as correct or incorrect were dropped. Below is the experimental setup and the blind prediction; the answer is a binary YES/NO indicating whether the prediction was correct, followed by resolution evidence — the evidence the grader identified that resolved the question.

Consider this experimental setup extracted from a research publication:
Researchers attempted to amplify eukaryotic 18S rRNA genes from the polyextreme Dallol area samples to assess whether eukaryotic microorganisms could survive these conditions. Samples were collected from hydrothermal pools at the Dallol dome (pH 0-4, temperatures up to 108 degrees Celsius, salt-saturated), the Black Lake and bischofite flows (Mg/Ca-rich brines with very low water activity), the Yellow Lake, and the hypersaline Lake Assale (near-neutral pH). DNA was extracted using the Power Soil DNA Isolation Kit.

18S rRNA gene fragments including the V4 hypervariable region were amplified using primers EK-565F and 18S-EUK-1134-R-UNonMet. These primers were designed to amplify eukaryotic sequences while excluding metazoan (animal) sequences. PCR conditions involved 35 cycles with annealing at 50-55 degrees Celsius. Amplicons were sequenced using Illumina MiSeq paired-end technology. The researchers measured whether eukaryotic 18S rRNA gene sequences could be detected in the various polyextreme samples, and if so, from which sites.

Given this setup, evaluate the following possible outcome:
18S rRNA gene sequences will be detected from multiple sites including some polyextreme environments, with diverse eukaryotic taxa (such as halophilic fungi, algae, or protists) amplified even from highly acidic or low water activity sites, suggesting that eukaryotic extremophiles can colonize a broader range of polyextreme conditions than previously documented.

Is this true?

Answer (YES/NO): NO